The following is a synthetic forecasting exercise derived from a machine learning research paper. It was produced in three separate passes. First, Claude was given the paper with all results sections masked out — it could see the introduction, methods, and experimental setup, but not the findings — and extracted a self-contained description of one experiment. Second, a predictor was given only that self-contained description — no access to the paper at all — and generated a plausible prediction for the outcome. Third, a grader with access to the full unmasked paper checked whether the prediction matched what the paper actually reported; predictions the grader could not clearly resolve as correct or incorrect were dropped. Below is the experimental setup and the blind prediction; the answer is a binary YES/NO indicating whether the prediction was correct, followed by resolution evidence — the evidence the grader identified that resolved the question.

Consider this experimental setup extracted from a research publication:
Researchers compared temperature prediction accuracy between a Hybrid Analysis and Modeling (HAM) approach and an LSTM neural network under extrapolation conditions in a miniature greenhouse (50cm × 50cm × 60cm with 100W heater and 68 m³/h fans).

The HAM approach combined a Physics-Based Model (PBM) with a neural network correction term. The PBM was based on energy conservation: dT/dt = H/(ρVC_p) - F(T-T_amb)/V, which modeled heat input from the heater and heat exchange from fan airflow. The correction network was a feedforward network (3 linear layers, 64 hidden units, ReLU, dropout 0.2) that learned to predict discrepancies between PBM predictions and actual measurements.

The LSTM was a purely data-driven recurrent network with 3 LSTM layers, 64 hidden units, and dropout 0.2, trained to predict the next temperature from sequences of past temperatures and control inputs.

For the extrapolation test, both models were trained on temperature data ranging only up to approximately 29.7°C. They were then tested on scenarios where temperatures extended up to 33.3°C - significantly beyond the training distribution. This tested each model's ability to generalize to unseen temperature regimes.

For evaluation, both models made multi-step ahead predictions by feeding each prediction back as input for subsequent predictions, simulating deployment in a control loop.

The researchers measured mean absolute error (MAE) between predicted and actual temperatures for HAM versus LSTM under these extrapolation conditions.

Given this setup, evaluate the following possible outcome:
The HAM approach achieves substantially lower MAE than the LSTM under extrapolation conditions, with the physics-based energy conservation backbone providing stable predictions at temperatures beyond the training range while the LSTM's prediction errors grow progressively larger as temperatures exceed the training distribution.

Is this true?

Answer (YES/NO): NO